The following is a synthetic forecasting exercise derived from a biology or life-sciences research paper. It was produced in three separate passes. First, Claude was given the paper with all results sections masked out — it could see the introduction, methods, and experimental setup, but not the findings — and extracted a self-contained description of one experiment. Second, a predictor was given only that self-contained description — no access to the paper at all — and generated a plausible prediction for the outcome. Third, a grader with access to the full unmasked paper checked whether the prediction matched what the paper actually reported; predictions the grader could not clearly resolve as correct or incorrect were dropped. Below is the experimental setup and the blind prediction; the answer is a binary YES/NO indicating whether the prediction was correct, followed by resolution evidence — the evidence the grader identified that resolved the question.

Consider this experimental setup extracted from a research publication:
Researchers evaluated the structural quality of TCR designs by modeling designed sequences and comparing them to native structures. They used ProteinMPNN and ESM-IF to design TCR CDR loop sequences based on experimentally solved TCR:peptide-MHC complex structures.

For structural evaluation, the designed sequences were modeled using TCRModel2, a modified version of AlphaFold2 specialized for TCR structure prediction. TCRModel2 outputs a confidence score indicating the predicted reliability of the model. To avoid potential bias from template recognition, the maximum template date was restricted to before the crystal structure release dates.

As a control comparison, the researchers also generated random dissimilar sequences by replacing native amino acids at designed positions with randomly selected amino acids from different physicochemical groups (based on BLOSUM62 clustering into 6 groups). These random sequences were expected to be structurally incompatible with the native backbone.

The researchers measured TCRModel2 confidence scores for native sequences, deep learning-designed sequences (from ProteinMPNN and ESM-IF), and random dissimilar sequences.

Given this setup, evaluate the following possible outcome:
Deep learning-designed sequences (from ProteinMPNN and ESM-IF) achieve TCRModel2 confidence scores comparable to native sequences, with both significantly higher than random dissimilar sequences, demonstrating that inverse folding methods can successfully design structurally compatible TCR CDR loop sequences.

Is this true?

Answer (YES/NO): YES